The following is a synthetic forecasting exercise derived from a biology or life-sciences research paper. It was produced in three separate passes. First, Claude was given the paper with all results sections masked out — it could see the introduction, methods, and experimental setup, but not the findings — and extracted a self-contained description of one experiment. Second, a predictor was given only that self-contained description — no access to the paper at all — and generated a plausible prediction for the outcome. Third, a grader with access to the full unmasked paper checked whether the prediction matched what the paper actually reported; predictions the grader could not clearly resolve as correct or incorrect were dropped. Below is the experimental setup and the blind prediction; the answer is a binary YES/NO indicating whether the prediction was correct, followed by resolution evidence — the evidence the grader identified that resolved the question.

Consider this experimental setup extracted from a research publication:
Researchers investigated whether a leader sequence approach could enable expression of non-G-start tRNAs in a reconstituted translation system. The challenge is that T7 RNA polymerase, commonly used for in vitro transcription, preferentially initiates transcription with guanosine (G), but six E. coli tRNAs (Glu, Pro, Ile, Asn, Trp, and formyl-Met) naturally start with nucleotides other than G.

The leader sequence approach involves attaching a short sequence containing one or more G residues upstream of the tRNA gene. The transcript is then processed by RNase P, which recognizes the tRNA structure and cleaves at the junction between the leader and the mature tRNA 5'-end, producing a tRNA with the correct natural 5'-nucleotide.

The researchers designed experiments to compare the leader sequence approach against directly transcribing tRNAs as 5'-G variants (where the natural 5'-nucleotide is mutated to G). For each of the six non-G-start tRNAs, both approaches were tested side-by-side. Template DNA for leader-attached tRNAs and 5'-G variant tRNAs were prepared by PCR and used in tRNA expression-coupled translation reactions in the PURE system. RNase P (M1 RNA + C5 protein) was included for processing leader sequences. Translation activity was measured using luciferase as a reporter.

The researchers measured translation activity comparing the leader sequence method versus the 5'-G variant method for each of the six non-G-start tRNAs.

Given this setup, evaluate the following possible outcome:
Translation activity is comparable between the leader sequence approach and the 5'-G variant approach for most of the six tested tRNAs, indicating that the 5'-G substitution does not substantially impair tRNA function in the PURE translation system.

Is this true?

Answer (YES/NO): YES